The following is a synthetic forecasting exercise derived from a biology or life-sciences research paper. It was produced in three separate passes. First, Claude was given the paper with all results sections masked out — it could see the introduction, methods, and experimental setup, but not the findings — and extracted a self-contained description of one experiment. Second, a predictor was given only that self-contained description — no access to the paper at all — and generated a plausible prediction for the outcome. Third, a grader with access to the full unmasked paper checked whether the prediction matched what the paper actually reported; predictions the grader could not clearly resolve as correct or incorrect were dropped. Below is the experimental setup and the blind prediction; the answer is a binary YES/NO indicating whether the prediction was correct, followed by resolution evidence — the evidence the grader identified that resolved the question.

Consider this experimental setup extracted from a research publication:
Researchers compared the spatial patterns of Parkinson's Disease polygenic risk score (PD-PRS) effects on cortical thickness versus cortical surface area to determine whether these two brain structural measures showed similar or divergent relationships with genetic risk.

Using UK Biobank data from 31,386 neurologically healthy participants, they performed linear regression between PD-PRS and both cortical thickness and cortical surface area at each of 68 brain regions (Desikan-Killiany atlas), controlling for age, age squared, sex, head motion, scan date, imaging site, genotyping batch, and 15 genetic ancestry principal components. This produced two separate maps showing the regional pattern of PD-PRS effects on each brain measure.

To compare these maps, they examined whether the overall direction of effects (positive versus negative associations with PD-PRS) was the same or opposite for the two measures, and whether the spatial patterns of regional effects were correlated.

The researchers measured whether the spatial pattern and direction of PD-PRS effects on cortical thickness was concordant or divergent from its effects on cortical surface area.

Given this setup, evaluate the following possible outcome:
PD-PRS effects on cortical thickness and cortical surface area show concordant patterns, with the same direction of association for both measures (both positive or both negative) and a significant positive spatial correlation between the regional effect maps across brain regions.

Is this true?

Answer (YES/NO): NO